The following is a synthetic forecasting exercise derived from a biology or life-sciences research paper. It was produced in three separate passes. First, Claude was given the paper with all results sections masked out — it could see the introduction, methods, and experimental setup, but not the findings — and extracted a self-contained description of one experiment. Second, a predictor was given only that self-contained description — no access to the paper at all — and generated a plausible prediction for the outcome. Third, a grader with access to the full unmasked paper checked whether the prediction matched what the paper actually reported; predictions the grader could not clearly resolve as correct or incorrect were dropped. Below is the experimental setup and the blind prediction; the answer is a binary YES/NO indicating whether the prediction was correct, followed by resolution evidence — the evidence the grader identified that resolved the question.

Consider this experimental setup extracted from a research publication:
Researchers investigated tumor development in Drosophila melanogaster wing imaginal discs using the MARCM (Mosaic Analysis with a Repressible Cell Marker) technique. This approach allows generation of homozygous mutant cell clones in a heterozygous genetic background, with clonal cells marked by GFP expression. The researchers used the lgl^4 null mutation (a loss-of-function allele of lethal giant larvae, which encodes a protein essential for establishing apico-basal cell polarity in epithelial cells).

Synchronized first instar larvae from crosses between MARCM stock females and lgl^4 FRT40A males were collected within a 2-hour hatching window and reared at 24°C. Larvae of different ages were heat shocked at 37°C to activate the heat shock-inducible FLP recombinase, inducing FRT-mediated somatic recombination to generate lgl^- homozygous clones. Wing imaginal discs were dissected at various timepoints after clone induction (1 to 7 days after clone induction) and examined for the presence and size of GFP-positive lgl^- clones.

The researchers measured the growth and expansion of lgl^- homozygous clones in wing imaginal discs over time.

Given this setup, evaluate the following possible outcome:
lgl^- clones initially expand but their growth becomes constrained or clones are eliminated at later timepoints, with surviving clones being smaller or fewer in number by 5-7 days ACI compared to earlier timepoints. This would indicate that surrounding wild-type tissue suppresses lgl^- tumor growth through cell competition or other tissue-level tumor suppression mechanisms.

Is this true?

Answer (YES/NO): YES